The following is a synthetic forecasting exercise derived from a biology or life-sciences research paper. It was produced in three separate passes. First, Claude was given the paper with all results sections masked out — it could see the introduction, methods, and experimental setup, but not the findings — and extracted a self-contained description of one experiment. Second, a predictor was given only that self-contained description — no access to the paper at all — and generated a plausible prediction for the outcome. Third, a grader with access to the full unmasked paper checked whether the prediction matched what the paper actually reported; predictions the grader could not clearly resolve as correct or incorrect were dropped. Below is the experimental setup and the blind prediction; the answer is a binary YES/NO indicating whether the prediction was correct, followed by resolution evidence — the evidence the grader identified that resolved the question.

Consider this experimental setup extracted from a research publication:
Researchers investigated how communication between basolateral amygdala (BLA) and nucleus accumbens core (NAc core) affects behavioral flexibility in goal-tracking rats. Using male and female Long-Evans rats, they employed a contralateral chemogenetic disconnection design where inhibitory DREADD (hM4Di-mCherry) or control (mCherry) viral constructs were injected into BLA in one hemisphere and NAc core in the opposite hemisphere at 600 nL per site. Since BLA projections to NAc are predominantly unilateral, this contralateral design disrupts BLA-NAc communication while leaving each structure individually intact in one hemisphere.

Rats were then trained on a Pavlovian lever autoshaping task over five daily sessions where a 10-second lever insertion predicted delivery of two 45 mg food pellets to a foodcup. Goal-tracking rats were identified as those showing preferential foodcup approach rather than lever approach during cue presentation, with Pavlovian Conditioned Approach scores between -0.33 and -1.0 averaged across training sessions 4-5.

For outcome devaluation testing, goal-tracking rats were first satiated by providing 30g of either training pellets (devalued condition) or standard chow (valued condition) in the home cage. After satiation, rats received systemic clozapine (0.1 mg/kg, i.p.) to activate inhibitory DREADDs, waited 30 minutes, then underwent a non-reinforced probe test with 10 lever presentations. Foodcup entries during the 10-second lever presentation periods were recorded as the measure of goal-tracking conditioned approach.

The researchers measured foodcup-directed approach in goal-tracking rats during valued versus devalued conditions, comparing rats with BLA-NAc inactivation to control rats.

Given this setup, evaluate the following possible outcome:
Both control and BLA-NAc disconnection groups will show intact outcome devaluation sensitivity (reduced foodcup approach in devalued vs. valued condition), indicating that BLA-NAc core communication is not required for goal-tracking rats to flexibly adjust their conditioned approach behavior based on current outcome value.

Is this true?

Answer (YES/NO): NO